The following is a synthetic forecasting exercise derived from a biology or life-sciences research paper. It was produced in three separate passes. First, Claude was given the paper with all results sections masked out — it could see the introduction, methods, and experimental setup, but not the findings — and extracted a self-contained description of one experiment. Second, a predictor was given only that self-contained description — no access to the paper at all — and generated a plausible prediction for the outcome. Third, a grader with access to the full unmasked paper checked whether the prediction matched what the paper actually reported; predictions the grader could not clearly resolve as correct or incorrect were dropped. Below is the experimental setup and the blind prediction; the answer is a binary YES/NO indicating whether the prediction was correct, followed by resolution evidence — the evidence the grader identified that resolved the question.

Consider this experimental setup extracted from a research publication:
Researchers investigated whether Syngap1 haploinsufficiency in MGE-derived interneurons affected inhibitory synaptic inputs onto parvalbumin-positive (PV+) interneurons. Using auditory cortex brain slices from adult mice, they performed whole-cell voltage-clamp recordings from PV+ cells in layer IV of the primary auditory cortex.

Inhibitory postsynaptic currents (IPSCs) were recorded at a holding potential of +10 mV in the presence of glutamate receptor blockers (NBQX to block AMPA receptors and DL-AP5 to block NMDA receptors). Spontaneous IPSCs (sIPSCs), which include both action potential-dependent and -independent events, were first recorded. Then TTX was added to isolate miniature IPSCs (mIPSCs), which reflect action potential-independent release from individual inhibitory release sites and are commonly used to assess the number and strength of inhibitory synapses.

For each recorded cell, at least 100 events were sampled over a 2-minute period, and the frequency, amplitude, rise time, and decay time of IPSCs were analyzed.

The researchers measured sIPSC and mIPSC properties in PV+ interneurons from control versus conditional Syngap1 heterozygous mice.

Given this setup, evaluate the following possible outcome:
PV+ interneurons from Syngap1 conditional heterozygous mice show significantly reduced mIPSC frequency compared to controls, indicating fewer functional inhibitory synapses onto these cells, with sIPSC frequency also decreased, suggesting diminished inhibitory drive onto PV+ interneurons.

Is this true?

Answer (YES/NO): NO